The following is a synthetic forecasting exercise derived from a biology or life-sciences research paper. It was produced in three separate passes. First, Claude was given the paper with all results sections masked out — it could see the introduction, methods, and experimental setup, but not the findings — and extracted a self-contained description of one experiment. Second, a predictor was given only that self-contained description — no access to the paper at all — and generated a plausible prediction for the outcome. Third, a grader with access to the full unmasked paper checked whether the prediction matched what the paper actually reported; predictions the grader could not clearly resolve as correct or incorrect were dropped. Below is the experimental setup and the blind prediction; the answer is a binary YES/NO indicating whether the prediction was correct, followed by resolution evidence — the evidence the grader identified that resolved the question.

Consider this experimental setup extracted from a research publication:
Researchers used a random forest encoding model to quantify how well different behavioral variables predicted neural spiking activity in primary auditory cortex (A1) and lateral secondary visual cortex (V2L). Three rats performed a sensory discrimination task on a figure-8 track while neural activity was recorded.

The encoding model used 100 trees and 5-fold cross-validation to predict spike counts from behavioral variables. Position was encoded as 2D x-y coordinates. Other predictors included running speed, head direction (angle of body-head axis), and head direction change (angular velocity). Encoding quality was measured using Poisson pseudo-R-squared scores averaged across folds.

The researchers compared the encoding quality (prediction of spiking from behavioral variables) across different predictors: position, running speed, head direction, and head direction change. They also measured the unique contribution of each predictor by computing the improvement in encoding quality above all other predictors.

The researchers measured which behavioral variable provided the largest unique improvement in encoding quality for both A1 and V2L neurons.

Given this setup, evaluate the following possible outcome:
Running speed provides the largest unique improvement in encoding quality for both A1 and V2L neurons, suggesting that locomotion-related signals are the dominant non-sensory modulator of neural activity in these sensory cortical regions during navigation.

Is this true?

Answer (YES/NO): NO